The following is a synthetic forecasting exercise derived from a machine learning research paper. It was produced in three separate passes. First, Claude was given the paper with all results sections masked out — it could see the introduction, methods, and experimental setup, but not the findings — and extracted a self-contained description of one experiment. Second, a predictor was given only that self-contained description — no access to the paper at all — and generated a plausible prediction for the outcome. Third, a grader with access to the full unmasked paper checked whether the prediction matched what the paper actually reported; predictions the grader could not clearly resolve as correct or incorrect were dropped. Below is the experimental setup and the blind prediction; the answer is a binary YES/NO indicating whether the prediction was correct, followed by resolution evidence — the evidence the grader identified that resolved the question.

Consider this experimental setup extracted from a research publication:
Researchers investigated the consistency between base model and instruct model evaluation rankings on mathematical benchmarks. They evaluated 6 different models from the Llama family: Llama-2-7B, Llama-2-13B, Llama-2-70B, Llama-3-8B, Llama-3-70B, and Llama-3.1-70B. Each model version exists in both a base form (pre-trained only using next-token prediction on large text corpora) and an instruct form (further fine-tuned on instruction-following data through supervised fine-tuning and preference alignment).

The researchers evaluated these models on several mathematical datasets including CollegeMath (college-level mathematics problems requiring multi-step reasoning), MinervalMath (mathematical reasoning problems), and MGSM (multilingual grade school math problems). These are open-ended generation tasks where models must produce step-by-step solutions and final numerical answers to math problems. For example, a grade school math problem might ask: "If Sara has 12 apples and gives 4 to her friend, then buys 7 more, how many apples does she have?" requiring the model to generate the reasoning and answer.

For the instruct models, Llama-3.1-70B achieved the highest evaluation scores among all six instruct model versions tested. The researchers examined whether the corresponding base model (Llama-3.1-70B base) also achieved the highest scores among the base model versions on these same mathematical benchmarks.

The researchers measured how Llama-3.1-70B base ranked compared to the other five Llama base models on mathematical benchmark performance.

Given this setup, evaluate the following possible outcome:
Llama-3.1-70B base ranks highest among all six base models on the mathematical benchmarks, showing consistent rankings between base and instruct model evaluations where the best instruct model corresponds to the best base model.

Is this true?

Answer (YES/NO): NO